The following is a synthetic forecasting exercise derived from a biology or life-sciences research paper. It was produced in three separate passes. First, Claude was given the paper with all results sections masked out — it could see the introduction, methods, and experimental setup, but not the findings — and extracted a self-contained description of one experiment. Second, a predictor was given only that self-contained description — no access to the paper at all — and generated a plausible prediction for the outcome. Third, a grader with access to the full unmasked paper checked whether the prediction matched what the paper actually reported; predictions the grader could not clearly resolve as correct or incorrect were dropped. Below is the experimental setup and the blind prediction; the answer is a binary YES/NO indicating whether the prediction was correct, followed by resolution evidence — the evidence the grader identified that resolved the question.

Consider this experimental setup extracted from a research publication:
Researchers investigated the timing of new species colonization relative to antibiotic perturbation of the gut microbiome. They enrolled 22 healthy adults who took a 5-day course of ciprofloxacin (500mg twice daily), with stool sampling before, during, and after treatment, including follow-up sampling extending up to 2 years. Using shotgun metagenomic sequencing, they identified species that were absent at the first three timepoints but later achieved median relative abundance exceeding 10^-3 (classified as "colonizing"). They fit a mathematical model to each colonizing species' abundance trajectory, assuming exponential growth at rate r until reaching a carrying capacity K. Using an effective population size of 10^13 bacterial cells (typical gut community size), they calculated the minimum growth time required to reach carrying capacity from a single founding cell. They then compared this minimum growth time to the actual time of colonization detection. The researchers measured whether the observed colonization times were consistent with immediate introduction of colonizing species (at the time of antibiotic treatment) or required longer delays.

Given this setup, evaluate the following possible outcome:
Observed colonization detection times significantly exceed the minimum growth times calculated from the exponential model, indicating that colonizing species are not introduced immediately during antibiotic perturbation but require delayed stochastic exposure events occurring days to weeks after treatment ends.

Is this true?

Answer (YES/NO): NO